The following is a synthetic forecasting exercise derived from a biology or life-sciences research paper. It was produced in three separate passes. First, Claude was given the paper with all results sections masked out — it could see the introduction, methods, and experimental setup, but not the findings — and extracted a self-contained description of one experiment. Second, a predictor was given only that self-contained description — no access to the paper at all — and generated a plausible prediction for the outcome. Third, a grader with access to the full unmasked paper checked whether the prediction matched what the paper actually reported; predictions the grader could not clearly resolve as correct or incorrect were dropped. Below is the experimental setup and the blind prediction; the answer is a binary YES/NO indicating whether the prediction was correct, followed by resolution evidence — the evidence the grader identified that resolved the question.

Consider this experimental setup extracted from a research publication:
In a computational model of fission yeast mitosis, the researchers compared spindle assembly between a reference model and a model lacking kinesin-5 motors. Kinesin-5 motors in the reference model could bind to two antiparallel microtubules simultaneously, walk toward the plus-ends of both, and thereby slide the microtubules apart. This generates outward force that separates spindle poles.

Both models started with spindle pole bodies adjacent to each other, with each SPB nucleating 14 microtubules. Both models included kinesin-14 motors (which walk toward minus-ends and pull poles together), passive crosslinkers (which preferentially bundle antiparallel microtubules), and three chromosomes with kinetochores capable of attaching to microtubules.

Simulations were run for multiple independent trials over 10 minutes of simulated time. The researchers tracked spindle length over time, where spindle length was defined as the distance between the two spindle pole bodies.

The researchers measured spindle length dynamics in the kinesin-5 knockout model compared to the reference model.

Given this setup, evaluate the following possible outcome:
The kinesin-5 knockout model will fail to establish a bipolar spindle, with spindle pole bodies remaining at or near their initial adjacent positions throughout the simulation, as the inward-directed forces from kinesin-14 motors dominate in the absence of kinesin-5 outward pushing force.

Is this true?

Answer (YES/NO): YES